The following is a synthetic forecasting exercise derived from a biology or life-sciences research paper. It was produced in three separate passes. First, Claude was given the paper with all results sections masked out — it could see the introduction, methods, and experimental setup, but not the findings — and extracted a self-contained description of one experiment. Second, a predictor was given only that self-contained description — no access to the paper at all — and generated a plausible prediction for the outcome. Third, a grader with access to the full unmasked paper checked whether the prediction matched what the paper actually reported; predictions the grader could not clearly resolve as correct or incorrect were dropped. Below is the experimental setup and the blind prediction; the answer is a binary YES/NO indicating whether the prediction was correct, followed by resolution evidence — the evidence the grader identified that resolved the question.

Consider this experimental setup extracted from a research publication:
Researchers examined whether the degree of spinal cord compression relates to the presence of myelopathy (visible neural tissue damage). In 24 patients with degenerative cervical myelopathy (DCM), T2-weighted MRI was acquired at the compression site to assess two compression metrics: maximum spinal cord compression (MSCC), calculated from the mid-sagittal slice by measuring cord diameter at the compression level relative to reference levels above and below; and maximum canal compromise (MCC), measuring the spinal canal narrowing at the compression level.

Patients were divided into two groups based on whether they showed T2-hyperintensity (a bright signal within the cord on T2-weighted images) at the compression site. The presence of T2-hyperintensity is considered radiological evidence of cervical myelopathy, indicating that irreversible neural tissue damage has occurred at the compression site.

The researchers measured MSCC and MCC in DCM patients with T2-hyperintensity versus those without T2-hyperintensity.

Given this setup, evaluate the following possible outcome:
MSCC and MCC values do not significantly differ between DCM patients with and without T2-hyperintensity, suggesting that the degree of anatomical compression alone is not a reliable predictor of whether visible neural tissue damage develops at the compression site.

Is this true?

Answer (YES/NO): NO